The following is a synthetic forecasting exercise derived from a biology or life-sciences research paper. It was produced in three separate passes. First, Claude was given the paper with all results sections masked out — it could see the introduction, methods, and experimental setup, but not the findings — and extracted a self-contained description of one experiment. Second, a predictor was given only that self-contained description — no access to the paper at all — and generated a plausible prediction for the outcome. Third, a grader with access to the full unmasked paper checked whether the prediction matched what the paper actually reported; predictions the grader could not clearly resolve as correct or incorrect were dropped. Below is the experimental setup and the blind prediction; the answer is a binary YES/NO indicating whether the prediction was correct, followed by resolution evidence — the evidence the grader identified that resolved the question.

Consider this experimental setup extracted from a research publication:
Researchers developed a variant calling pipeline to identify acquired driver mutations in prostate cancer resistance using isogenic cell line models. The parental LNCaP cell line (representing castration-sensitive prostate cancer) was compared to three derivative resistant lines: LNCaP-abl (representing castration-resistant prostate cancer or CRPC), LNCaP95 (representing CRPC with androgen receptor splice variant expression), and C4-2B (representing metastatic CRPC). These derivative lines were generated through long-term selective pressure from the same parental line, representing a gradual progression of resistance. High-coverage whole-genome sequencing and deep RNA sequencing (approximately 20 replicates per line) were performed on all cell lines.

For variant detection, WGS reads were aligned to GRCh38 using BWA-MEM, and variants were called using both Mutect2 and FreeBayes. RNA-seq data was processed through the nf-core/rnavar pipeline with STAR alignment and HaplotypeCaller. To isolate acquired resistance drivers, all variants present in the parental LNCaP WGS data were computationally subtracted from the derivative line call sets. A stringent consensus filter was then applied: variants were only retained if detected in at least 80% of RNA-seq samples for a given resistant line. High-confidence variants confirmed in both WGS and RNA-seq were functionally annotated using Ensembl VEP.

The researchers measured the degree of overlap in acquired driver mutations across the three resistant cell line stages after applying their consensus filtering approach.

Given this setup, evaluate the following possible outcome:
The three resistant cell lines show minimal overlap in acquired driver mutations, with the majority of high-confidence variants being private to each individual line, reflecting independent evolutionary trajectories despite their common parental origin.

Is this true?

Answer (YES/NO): YES